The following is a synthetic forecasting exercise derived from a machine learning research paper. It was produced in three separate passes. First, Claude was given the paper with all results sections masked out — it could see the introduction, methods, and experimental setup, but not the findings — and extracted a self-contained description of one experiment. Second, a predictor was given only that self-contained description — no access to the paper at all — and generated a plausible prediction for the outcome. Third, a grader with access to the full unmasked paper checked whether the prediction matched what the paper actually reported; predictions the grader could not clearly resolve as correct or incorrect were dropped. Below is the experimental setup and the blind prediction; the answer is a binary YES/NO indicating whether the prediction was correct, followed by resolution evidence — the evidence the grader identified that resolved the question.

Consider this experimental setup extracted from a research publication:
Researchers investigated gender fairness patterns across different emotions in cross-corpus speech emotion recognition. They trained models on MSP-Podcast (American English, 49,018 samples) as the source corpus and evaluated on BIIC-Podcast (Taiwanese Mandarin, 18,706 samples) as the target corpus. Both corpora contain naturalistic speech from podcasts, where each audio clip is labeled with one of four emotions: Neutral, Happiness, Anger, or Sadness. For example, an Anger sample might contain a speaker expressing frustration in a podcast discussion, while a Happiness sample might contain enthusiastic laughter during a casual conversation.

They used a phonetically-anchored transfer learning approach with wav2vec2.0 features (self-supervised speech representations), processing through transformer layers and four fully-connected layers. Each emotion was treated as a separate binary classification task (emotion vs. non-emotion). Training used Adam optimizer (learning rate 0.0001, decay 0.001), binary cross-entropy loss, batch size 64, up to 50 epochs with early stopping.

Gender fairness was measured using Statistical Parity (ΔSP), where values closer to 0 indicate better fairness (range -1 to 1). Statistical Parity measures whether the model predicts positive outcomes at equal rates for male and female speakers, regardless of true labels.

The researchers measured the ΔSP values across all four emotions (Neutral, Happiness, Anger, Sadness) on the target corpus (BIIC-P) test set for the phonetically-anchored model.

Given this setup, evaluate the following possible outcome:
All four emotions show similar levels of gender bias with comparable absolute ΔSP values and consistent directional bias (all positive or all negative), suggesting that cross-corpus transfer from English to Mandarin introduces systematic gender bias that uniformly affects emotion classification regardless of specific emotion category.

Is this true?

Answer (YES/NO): YES